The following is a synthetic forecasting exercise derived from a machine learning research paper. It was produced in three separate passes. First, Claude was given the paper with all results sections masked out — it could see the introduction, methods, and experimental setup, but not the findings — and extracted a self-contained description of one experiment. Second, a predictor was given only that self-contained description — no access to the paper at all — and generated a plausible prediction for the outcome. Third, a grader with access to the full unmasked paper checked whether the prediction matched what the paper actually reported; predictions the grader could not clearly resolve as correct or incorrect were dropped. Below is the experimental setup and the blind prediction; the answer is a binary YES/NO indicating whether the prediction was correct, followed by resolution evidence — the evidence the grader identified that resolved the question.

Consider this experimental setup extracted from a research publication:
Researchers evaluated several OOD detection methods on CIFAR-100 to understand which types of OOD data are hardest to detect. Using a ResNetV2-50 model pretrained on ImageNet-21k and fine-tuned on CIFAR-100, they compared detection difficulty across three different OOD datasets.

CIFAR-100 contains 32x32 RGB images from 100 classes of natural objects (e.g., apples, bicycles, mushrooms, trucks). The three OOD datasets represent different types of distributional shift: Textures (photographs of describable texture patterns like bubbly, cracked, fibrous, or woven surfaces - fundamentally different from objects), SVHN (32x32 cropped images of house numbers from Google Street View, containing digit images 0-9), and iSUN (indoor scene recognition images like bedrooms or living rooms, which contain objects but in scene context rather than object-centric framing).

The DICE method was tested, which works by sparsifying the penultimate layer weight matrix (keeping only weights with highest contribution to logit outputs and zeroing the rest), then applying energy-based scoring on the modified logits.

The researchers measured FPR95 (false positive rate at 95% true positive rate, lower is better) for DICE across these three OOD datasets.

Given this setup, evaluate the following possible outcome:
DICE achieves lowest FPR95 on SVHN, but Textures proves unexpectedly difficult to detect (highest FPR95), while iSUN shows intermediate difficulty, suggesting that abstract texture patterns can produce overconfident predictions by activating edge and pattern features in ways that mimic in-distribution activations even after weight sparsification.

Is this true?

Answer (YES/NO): NO